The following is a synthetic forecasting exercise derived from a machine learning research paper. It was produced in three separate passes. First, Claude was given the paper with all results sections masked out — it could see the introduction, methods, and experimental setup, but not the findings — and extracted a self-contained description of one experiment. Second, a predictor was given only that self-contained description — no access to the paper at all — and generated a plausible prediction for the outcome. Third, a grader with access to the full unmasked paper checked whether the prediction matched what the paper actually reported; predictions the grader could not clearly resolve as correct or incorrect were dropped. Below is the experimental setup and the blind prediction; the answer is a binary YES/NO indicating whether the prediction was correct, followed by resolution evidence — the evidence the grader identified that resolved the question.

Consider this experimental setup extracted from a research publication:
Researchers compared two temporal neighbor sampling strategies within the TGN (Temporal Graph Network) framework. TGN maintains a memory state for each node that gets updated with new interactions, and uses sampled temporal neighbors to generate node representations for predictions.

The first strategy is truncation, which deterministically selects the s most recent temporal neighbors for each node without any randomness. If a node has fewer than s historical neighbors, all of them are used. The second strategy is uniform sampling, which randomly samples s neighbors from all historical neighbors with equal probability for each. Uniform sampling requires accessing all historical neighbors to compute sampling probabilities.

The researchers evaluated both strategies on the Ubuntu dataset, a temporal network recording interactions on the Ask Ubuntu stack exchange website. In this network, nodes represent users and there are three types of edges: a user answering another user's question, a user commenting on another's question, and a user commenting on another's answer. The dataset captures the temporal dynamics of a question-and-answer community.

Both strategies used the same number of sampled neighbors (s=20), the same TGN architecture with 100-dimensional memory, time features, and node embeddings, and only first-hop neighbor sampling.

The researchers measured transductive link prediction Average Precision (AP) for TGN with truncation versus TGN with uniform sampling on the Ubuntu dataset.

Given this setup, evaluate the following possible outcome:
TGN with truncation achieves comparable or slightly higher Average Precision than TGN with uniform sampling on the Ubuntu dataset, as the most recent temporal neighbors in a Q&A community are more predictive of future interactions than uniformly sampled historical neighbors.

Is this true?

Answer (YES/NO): NO